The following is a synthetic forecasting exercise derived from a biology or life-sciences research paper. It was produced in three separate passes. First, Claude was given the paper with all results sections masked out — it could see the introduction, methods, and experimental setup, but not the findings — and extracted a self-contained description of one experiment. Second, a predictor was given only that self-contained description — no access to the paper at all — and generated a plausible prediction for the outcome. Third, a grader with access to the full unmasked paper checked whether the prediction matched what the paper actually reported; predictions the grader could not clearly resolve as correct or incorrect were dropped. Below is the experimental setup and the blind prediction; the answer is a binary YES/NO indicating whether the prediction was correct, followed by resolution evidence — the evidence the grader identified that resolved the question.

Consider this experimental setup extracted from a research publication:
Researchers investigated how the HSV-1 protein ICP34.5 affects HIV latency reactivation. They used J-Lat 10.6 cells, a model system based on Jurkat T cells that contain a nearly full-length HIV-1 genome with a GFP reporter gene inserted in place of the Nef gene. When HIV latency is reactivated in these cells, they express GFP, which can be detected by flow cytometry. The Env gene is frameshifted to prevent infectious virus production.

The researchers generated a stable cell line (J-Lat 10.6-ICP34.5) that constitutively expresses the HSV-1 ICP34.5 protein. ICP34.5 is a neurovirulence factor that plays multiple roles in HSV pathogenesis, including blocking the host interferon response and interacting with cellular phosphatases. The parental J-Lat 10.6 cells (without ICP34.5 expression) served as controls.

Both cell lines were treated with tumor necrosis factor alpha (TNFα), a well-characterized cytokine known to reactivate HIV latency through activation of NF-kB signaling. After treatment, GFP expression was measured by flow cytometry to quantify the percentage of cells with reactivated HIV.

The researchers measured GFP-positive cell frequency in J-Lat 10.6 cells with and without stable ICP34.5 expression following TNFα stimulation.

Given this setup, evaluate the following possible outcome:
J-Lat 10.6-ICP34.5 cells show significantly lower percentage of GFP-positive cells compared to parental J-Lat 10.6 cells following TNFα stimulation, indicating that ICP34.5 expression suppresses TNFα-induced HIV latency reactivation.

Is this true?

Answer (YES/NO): YES